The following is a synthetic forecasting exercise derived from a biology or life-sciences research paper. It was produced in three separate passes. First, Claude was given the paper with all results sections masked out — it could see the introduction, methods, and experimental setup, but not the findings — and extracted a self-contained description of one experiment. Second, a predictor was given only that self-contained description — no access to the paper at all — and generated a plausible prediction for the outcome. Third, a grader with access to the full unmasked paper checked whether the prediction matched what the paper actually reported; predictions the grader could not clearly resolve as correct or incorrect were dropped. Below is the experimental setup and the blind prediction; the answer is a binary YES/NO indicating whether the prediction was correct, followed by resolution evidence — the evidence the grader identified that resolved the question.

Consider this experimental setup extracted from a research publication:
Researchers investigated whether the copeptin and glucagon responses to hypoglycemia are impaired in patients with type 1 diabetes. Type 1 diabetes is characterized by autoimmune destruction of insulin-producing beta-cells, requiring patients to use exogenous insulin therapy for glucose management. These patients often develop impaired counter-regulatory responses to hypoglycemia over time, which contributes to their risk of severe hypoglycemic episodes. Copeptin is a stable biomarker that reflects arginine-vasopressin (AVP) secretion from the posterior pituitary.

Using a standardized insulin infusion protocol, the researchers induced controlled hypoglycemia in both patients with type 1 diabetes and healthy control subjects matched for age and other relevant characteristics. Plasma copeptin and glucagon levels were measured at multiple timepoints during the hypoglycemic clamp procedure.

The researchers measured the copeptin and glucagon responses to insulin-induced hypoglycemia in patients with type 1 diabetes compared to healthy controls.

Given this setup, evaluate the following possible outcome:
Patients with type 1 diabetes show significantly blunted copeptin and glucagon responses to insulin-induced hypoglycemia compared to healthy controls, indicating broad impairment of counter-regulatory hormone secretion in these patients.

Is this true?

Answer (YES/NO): YES